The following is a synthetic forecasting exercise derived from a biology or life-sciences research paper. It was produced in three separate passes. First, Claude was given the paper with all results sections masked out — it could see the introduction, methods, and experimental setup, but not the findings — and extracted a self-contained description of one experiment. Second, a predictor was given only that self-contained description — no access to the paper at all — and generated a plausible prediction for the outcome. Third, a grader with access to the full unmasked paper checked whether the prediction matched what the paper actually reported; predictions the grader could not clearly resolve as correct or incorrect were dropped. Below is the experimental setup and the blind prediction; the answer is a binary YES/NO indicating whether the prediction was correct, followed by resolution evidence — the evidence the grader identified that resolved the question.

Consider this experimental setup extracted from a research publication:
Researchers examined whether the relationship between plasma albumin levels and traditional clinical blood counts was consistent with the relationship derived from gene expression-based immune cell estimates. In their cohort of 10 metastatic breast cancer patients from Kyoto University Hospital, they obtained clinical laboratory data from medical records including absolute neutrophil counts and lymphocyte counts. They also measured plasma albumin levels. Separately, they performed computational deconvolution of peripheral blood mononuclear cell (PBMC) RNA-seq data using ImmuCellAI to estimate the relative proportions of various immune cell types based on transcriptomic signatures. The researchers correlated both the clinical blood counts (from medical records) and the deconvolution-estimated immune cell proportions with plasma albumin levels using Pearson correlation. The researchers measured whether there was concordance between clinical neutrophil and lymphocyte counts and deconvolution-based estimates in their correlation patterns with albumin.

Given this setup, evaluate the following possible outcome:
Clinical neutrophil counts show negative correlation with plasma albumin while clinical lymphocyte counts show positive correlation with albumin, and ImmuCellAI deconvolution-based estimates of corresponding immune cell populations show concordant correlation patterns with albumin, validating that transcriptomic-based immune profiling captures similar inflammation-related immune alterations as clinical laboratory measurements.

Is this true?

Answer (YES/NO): YES